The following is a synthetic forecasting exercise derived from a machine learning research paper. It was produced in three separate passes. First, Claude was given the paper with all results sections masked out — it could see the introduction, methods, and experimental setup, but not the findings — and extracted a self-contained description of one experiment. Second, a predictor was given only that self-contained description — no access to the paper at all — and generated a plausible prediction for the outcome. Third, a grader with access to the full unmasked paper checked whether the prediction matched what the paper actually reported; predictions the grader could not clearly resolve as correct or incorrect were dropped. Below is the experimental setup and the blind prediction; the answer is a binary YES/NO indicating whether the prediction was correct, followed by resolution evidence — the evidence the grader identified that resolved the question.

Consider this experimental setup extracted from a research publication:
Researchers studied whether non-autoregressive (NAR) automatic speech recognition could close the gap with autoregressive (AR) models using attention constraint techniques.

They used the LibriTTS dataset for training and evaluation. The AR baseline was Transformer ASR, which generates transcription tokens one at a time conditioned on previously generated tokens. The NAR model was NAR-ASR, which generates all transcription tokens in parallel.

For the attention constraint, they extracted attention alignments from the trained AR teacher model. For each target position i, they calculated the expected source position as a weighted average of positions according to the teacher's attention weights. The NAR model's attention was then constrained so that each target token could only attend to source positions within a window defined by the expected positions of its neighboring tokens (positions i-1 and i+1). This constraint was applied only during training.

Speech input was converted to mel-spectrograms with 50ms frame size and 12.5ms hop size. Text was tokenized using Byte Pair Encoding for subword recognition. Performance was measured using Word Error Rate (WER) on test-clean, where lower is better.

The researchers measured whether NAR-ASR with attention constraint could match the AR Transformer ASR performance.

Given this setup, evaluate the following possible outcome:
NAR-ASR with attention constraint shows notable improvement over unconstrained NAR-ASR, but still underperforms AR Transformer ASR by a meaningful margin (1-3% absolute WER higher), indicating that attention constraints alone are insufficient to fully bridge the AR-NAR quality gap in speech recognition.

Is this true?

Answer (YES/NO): NO